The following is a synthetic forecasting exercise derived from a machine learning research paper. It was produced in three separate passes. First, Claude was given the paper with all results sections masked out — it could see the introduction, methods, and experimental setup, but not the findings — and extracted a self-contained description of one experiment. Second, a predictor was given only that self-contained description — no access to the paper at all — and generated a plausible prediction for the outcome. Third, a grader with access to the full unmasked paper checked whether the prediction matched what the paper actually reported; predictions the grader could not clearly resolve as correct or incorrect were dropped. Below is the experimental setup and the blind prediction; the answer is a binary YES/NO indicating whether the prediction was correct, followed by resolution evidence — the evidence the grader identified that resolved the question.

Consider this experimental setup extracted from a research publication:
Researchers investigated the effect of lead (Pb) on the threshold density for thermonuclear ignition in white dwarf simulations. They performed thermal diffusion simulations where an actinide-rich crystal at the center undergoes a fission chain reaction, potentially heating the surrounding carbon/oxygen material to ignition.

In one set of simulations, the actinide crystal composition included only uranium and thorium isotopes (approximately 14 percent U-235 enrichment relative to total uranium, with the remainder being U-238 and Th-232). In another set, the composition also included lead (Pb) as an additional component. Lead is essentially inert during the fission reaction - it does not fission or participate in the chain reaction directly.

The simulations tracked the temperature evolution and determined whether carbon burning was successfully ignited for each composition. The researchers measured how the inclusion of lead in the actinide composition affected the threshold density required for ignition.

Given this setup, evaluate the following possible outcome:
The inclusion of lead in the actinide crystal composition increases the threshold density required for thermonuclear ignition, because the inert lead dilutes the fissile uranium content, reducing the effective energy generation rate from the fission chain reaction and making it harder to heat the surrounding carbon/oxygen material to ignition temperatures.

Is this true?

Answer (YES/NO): YES